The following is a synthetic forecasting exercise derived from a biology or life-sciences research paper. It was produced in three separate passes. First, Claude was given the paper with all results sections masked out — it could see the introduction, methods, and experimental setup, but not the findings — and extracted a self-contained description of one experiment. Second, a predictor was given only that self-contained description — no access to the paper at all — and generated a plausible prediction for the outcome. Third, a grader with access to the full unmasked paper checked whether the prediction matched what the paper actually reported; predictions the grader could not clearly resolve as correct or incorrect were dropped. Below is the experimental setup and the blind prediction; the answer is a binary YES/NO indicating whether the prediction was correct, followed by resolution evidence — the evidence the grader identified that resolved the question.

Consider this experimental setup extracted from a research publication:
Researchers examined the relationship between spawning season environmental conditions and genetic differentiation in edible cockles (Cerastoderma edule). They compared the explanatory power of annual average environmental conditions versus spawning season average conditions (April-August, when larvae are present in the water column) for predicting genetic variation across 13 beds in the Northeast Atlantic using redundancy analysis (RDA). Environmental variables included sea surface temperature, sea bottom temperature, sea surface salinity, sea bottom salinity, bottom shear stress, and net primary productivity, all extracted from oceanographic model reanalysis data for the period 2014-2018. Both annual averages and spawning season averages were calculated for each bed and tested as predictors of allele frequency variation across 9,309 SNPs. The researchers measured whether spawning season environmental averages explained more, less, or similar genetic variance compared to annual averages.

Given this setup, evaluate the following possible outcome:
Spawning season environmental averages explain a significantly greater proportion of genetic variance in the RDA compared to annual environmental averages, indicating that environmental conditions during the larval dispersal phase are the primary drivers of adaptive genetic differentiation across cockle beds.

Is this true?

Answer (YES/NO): NO